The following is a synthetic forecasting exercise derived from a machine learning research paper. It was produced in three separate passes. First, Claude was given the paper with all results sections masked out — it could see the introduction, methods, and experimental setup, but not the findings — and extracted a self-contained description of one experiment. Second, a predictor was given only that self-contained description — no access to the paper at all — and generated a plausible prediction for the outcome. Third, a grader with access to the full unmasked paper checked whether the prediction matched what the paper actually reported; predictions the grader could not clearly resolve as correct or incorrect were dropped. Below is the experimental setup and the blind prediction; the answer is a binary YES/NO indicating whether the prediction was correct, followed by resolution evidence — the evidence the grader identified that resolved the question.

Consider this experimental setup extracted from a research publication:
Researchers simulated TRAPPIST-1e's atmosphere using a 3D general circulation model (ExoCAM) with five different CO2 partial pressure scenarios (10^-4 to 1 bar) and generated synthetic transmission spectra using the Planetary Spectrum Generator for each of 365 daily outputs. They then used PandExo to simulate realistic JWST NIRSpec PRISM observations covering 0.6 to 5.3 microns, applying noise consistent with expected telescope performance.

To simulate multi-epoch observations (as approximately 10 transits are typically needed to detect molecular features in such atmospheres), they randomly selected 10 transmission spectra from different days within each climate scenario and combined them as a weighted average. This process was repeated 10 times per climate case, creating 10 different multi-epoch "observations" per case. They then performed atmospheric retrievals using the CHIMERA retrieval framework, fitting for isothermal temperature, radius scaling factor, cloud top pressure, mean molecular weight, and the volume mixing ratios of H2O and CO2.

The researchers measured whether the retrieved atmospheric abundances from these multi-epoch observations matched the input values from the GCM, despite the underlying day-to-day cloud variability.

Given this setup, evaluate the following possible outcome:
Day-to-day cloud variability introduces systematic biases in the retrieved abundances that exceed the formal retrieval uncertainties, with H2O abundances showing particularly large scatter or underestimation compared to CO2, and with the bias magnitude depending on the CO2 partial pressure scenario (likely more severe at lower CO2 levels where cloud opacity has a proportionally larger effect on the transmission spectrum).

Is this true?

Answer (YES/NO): NO